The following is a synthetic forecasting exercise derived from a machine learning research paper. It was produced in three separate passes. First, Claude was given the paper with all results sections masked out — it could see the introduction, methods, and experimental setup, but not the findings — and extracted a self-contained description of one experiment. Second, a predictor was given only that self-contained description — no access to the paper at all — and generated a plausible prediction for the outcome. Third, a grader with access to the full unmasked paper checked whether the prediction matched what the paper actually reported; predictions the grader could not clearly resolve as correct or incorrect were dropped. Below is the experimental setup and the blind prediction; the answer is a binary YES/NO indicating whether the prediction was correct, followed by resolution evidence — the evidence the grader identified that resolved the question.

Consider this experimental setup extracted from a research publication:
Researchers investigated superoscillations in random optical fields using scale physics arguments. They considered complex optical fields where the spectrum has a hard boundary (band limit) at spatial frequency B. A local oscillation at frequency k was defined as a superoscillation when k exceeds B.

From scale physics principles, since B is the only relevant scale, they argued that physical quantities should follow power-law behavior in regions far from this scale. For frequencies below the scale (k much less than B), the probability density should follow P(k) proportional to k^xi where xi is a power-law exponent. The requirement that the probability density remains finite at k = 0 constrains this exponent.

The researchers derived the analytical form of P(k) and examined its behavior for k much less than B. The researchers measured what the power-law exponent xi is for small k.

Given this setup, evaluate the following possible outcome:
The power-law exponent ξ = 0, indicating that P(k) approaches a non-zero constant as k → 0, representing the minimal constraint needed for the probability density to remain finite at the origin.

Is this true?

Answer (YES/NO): NO